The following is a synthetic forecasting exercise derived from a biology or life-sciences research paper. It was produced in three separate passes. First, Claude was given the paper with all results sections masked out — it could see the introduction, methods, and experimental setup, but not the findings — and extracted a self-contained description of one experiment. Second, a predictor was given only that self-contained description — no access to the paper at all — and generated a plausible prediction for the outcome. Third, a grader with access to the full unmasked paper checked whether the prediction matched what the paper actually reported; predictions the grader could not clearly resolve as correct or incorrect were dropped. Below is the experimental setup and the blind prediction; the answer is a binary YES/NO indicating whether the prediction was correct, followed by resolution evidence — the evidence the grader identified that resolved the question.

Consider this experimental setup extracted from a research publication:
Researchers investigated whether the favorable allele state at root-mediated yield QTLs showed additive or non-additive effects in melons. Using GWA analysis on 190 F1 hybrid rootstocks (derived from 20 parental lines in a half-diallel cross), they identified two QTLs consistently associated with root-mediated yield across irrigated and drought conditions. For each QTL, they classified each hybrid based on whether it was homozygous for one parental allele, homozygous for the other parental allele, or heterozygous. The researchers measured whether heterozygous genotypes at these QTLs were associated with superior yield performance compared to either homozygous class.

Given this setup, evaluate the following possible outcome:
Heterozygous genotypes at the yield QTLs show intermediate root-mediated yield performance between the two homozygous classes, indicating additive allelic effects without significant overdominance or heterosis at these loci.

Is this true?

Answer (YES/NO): NO